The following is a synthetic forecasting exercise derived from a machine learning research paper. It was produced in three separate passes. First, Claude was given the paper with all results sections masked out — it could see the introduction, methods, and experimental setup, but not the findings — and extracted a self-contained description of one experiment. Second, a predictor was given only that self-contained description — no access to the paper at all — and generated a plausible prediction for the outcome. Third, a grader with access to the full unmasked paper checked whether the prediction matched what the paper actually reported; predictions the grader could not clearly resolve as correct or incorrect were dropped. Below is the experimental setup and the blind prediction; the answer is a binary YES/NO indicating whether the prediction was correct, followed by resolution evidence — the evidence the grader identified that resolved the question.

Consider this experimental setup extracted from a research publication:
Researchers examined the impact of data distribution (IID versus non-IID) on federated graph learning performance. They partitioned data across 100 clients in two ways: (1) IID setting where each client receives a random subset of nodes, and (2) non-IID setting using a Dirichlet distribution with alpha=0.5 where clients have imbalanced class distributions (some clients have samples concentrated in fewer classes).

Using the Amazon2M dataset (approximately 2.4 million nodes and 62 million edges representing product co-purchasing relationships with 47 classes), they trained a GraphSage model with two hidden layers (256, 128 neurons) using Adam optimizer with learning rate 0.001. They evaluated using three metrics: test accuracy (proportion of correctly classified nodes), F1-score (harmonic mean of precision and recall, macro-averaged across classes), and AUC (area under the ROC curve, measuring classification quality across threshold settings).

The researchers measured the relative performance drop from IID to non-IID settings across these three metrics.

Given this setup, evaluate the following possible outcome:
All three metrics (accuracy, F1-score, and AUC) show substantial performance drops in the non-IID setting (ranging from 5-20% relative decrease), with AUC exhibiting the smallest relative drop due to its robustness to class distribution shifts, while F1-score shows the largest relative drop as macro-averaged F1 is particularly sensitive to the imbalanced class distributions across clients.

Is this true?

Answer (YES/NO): NO